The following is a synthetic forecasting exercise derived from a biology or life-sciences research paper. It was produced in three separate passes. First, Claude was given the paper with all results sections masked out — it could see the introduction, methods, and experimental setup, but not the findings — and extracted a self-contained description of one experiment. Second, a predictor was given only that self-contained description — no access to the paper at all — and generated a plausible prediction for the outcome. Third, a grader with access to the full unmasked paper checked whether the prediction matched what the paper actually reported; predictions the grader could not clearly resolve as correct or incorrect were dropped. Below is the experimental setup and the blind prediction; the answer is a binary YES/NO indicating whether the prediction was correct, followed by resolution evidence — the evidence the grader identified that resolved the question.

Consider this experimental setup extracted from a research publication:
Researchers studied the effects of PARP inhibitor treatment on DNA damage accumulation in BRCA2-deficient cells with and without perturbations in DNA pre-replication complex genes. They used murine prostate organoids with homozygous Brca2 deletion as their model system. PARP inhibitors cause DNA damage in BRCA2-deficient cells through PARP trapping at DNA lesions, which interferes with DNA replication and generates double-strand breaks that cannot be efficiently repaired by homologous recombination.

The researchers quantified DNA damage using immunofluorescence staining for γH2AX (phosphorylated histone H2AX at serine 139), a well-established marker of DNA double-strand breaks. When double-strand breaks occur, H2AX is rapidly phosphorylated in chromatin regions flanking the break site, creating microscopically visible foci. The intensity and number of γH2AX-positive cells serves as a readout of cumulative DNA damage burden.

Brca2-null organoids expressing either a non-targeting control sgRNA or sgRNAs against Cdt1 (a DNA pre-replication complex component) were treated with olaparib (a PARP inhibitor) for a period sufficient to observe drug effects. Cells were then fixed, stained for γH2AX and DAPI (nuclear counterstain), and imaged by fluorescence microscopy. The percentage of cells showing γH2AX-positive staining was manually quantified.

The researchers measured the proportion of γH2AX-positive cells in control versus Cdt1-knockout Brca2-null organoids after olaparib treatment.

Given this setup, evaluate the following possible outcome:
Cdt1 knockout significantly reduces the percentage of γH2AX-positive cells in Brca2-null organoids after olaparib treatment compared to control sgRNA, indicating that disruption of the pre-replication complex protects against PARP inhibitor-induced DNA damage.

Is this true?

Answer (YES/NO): YES